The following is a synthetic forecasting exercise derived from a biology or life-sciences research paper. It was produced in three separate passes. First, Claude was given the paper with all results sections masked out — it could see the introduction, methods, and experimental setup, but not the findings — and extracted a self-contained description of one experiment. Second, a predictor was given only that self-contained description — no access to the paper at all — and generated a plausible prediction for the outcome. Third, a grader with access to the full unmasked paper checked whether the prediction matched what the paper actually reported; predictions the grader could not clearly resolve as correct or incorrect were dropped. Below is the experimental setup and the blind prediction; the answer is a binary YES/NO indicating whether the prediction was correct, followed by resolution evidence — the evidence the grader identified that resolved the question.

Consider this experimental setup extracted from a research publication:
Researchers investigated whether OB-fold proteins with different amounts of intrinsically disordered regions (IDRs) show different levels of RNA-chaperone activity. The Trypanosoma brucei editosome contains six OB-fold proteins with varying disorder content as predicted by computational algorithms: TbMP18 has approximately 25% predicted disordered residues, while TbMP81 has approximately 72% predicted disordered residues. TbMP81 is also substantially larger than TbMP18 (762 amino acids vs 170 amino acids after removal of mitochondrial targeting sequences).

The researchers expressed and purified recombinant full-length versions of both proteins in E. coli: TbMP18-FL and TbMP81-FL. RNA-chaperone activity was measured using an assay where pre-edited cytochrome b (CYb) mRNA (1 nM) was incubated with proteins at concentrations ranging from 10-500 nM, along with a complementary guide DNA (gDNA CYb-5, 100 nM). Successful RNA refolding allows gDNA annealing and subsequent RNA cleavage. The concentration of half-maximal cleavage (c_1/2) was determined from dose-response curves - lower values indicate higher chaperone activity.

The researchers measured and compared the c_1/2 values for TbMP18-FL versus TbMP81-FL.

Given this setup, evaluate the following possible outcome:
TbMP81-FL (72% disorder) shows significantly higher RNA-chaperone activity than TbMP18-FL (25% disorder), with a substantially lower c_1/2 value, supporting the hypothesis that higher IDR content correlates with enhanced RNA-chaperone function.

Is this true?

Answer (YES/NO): NO